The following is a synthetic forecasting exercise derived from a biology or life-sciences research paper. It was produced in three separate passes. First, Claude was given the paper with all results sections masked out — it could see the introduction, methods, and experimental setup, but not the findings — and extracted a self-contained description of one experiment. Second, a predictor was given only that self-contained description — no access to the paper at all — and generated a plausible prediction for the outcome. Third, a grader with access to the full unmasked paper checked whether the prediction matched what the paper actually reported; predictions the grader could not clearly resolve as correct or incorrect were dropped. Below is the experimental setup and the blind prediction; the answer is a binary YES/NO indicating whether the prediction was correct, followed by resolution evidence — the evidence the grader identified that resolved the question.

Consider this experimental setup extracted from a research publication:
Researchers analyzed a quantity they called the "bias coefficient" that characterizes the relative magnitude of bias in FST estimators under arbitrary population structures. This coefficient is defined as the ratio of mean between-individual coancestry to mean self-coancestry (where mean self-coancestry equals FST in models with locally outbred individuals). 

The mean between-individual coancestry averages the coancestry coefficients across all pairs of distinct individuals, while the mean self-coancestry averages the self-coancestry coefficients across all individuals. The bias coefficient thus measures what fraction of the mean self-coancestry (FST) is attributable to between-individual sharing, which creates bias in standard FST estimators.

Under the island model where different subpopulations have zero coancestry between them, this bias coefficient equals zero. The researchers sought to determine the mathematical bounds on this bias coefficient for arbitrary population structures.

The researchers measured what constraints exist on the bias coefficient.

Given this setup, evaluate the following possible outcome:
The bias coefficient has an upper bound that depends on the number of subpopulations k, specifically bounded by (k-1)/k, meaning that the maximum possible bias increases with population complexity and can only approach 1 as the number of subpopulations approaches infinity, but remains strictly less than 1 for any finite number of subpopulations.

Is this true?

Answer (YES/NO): NO